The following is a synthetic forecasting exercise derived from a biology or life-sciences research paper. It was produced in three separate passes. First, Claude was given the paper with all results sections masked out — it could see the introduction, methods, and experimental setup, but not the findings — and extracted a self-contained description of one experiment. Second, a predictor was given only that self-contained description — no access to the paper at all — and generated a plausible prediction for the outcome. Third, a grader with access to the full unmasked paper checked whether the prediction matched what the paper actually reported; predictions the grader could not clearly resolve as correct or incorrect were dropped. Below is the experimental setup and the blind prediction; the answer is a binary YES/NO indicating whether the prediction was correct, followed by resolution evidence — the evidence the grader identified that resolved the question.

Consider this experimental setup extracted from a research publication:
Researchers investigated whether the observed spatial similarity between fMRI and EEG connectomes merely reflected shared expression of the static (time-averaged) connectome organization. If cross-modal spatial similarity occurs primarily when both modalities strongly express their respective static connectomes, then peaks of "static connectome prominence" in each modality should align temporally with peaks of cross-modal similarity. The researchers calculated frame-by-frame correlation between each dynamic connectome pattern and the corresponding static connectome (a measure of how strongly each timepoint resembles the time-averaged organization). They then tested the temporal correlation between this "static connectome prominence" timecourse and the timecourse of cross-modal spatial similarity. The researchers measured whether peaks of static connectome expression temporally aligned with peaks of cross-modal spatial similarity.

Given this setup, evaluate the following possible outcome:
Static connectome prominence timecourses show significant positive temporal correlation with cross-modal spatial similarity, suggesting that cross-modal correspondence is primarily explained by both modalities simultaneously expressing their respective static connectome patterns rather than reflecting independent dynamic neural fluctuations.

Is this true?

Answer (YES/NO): NO